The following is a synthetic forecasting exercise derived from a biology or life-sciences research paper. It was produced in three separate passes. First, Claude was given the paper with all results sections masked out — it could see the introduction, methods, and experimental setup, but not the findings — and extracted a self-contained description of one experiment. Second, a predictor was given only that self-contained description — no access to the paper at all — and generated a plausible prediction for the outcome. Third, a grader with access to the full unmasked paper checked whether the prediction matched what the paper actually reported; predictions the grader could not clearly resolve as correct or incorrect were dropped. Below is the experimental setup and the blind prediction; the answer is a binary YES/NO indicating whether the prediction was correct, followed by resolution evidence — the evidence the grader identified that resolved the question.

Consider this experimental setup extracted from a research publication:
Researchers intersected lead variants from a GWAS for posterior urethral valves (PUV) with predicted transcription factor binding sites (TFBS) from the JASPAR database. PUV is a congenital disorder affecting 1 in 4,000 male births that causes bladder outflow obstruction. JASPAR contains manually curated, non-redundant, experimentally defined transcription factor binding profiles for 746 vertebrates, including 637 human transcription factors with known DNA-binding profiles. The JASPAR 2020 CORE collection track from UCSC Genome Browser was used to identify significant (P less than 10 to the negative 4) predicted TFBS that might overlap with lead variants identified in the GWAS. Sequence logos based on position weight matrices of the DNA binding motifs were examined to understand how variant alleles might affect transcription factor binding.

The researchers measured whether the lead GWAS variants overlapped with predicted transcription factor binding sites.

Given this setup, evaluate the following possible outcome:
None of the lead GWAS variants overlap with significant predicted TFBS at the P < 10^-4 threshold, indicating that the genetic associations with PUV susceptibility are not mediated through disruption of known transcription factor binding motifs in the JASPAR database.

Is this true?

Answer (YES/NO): NO